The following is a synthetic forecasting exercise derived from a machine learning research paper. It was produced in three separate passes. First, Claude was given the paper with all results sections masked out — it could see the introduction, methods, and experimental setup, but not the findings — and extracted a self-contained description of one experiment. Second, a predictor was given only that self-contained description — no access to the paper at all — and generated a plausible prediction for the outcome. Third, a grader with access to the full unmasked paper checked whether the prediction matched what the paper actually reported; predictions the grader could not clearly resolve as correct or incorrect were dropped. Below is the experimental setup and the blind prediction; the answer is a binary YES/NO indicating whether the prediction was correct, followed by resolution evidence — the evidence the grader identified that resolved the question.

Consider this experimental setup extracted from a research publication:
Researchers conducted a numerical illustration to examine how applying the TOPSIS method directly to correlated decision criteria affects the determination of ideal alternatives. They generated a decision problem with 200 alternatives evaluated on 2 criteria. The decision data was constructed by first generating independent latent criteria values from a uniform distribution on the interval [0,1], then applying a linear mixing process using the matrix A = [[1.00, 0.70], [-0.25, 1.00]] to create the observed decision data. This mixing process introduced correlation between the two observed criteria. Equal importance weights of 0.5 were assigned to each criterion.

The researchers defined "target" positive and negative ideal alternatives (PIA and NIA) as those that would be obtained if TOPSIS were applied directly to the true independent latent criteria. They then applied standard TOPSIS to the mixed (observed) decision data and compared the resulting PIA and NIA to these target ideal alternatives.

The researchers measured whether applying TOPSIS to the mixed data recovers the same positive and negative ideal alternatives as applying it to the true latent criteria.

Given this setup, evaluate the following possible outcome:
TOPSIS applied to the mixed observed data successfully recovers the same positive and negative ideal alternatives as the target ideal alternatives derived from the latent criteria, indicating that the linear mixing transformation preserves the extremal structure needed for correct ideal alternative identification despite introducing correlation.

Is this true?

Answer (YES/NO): NO